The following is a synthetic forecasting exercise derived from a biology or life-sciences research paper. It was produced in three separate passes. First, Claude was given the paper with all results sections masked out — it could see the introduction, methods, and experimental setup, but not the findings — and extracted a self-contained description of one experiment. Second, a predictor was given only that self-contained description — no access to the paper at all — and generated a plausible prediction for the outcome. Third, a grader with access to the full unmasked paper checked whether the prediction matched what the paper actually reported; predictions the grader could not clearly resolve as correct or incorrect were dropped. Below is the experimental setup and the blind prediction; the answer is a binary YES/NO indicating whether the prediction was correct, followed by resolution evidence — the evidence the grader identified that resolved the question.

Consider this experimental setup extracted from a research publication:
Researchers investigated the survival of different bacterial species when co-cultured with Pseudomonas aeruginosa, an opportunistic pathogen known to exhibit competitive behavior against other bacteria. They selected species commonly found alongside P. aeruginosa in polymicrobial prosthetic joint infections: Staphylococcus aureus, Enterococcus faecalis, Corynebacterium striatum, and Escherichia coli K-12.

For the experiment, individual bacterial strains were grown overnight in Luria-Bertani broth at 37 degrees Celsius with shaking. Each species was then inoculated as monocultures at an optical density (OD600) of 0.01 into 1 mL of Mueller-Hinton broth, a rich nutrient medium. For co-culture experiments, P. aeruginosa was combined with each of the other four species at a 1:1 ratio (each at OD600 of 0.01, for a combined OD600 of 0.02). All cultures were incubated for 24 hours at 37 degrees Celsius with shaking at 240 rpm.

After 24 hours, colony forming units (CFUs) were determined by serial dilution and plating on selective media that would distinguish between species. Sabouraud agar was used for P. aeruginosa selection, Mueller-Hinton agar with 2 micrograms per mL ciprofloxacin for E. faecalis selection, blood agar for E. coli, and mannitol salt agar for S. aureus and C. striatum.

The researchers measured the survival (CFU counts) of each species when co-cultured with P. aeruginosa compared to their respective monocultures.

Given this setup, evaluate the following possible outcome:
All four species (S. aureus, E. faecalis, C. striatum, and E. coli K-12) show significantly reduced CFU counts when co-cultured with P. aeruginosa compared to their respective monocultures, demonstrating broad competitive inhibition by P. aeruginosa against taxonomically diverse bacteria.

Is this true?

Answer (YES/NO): NO